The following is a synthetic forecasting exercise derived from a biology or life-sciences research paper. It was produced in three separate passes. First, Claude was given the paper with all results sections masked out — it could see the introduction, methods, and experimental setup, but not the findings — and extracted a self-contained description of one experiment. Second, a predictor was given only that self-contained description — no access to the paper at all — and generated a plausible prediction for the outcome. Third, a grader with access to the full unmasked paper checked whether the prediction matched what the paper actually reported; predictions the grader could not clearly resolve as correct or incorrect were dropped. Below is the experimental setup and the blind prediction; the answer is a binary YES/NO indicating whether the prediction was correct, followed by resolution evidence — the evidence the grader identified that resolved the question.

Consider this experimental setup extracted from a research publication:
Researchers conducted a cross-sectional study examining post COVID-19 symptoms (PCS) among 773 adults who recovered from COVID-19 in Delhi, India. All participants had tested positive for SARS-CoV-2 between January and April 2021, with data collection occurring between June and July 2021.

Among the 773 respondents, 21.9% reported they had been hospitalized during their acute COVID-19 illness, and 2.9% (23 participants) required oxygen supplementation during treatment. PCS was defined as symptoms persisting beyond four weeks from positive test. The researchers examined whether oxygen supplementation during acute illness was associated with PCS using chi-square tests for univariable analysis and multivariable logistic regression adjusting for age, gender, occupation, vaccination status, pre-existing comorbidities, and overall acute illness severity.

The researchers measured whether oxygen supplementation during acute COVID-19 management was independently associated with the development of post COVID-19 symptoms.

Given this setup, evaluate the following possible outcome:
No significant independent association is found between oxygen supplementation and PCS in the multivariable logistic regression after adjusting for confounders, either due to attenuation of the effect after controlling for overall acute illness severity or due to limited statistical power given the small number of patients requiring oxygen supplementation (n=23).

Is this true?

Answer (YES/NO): NO